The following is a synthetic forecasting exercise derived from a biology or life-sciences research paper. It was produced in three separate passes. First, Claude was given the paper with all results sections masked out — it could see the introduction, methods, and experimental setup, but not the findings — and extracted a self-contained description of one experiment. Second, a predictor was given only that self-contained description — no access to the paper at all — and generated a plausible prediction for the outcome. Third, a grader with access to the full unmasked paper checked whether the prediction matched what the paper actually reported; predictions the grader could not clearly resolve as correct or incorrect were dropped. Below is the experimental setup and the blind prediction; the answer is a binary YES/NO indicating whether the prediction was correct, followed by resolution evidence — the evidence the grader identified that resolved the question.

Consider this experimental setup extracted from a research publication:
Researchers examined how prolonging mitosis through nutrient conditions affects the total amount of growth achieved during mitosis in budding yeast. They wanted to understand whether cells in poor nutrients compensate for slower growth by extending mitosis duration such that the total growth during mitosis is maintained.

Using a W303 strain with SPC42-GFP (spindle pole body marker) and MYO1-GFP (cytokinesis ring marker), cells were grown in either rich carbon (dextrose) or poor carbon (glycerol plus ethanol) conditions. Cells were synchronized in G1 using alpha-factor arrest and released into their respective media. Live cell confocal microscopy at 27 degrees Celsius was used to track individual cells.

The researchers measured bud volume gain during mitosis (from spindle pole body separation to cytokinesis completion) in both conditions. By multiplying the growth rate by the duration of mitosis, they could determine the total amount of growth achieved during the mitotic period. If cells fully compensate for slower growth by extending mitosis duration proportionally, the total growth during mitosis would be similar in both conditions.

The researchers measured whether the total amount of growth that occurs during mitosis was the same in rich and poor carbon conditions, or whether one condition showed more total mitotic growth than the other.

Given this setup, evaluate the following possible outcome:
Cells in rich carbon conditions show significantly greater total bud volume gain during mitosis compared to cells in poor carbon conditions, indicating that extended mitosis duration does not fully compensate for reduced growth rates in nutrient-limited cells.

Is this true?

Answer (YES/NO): YES